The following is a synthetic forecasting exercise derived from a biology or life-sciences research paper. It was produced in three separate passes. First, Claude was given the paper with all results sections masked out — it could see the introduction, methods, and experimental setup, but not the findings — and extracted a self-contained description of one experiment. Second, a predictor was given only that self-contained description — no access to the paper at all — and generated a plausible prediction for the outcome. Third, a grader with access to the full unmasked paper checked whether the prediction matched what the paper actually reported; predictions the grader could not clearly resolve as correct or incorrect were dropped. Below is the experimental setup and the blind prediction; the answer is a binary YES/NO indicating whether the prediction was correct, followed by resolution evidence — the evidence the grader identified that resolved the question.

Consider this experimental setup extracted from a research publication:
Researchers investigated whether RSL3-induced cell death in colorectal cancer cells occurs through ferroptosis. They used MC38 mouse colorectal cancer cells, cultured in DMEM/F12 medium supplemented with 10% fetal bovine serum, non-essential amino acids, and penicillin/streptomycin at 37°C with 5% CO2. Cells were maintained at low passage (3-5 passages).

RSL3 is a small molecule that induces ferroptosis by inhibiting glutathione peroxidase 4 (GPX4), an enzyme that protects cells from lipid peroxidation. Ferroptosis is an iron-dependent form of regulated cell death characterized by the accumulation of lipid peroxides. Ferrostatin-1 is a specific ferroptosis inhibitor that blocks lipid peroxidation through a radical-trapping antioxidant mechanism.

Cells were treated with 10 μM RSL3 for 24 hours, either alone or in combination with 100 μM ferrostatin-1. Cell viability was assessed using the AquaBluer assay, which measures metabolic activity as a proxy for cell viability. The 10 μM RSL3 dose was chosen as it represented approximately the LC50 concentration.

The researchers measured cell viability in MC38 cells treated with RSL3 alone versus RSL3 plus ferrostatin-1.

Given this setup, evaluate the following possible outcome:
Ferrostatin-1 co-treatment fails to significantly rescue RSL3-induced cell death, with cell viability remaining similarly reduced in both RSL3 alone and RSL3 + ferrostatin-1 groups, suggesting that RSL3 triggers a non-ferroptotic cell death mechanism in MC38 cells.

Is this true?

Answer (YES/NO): NO